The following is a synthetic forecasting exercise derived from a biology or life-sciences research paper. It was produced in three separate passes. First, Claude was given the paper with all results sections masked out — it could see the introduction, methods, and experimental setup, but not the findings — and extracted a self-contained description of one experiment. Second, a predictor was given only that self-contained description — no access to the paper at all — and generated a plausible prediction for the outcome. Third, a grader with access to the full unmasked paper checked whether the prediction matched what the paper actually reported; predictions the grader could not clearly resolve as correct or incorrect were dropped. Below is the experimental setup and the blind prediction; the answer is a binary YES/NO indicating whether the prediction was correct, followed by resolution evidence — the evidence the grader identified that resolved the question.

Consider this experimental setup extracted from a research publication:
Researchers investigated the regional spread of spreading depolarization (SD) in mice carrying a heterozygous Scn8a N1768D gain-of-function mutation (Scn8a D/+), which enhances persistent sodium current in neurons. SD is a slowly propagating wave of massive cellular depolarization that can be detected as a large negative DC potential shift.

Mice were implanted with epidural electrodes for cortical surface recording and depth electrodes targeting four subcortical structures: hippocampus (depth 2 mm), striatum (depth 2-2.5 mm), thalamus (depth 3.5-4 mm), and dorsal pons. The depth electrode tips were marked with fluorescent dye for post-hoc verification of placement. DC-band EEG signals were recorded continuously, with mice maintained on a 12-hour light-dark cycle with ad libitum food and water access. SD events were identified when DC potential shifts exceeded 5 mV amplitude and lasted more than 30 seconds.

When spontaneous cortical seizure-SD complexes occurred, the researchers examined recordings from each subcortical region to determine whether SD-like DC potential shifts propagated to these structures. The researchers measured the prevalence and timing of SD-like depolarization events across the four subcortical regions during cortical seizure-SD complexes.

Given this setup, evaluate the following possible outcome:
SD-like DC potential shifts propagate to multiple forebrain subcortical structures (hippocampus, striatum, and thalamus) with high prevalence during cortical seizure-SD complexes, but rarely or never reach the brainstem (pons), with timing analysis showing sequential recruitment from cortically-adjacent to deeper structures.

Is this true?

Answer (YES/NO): NO